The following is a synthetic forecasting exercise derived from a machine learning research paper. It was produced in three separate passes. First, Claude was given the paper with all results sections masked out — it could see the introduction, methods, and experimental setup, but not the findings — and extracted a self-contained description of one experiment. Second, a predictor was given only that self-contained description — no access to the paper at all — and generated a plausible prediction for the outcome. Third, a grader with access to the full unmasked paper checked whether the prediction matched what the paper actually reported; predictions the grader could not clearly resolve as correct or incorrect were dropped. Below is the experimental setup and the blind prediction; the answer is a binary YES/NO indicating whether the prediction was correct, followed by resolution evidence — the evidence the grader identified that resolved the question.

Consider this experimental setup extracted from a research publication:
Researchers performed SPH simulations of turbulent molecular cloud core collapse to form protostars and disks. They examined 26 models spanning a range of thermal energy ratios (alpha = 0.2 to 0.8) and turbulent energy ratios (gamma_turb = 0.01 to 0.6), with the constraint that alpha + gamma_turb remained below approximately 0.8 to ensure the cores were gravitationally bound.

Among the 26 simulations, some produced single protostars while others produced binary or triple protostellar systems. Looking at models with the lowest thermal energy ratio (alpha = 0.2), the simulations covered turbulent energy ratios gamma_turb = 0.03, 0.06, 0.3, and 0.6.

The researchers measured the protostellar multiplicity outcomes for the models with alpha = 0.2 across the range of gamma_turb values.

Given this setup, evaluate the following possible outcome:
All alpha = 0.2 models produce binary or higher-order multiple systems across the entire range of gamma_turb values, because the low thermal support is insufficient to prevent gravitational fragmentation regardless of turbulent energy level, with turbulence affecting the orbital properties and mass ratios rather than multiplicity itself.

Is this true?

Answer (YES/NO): NO